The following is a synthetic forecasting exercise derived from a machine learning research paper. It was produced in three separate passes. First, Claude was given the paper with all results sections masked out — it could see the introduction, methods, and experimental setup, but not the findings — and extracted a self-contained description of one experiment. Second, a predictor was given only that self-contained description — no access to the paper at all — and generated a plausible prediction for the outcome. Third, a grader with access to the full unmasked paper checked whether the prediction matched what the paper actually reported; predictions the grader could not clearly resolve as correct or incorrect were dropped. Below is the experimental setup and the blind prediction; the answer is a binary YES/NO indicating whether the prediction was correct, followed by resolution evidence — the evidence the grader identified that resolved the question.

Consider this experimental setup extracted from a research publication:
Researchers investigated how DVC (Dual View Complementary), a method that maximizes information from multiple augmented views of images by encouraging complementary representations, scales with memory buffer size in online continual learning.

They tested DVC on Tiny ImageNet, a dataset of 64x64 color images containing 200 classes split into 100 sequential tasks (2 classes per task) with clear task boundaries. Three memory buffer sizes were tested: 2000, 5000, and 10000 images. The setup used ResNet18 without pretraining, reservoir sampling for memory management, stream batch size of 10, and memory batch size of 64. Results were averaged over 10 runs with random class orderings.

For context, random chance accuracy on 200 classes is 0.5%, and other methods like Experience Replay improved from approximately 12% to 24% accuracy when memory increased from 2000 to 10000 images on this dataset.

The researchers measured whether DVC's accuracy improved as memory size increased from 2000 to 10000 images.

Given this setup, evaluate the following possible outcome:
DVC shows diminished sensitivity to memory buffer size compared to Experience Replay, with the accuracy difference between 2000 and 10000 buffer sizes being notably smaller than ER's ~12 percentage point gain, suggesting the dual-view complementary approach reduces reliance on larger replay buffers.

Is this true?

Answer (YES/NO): YES